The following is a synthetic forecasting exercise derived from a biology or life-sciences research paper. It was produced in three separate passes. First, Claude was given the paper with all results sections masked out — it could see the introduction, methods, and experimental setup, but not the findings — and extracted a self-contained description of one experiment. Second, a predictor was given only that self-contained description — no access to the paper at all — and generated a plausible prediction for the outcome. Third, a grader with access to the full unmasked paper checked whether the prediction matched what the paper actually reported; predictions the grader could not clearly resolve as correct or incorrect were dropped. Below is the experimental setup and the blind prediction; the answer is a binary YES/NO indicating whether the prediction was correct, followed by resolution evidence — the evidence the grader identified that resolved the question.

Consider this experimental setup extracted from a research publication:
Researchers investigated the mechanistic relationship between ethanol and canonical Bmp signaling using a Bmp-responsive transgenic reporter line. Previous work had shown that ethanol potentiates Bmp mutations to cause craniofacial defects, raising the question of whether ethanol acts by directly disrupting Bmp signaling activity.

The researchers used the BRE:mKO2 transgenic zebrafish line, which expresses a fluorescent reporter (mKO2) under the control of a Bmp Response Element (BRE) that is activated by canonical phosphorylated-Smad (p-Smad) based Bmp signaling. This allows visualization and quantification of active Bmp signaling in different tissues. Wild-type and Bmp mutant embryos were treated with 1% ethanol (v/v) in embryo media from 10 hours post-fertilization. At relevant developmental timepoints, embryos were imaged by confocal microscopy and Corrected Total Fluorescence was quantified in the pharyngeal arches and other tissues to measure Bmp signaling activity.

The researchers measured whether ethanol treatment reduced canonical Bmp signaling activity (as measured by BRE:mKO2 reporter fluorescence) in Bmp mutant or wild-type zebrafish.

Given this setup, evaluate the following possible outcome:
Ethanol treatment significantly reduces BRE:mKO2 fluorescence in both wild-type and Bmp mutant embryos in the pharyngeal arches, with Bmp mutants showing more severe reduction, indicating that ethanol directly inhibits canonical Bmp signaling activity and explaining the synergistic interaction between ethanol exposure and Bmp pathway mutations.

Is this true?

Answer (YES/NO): NO